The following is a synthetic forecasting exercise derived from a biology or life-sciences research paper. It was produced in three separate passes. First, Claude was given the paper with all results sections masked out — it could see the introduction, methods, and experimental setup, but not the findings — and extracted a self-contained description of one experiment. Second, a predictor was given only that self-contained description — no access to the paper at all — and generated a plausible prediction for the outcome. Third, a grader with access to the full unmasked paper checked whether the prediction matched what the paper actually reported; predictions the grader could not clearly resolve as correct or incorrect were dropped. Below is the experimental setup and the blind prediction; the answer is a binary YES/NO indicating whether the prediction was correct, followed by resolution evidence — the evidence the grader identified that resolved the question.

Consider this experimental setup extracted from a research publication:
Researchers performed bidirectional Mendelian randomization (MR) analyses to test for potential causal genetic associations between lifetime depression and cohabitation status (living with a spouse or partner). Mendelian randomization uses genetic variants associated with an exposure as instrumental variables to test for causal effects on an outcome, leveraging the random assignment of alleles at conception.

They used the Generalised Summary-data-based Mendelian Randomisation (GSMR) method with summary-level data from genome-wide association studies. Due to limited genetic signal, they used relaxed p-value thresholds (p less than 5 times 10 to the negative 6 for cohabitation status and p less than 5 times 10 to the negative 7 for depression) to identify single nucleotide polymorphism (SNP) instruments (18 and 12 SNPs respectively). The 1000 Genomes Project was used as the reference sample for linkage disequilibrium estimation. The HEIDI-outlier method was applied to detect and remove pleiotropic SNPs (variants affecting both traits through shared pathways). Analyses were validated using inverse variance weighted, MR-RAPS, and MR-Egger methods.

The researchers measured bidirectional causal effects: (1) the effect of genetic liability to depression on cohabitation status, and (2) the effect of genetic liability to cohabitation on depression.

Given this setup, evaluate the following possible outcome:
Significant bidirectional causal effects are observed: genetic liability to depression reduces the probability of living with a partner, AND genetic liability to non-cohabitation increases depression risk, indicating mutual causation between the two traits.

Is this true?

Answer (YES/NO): NO